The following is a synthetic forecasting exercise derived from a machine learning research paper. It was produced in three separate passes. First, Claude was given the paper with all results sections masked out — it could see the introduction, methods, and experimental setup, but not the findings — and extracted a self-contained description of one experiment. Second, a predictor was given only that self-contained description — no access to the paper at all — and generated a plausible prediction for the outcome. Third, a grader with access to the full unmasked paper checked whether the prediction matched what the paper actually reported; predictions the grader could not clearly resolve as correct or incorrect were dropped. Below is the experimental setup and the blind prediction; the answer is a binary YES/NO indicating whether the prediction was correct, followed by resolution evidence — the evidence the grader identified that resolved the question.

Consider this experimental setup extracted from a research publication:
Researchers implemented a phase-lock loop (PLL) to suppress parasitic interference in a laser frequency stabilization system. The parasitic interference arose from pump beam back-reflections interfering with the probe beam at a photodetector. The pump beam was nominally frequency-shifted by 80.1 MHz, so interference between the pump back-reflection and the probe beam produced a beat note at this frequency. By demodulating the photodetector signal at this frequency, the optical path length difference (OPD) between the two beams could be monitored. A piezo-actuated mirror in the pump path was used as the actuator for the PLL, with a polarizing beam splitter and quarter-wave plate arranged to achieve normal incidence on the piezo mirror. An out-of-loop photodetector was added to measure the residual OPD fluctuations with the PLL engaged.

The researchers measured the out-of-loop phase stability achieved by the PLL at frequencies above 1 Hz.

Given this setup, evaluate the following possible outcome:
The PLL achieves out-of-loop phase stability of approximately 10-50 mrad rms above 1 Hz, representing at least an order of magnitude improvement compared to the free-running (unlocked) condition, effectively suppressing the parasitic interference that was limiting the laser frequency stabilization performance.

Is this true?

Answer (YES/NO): NO